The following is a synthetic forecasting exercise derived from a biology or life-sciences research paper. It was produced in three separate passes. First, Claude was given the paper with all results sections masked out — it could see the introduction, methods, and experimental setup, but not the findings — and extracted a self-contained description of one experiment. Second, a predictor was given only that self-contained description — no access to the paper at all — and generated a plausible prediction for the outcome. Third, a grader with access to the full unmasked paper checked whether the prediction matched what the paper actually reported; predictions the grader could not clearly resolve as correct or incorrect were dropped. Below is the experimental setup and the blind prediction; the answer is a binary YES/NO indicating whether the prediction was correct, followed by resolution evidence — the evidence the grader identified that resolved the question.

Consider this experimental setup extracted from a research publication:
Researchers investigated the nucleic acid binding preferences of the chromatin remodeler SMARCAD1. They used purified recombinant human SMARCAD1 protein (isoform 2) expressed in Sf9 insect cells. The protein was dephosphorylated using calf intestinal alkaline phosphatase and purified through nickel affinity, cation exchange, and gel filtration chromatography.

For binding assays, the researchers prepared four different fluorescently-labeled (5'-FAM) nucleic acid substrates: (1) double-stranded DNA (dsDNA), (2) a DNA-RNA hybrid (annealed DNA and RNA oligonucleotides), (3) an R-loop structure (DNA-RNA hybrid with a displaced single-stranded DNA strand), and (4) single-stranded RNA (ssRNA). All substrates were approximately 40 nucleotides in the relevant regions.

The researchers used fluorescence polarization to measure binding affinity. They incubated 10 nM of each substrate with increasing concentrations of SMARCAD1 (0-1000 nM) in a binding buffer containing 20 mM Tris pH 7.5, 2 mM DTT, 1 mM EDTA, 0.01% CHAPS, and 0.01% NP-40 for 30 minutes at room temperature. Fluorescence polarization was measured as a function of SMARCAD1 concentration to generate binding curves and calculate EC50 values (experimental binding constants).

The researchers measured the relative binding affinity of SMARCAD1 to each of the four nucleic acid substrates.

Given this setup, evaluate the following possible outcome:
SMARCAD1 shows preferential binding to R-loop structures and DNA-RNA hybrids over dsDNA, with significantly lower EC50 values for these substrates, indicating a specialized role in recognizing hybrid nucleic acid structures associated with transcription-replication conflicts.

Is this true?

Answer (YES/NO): NO